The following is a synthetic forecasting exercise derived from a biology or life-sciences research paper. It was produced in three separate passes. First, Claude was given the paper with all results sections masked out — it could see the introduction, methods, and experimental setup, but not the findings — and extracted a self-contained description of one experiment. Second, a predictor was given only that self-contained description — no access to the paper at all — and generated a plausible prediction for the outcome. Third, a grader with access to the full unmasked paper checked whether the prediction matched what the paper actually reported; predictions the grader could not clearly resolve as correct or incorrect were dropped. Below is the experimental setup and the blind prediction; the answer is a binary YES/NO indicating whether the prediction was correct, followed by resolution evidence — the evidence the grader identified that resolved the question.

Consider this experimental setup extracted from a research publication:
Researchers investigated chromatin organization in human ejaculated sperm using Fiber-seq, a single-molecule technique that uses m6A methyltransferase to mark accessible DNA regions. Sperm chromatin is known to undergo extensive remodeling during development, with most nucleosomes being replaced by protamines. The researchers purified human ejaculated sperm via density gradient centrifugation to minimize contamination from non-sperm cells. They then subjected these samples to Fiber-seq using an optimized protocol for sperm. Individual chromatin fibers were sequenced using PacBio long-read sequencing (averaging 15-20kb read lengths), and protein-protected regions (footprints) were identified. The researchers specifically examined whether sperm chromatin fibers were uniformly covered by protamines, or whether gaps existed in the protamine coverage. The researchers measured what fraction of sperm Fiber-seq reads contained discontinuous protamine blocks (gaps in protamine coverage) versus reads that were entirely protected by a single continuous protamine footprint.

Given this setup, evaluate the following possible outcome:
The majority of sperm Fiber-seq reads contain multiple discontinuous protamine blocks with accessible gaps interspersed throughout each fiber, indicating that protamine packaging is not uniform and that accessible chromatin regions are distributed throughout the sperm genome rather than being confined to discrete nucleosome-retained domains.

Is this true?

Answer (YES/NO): NO